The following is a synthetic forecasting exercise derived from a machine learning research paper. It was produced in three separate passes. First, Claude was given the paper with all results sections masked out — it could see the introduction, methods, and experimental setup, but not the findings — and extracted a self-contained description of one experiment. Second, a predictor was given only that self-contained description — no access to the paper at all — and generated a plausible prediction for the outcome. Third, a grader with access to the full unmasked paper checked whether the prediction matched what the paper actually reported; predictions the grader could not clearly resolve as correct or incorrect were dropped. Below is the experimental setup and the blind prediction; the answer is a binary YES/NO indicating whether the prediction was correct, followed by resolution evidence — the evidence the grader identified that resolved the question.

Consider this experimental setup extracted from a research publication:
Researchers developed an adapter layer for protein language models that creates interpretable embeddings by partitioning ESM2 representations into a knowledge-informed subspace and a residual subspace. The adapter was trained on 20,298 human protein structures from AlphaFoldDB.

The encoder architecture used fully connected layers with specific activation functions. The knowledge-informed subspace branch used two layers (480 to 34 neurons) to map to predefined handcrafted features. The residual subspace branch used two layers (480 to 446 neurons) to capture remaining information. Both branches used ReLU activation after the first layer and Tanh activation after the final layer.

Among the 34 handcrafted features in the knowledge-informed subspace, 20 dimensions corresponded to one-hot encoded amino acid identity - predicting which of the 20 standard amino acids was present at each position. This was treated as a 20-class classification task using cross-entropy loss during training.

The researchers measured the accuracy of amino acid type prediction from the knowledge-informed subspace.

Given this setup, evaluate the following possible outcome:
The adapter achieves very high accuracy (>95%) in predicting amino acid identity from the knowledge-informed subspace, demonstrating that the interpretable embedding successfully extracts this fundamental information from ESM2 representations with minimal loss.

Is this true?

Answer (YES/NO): YES